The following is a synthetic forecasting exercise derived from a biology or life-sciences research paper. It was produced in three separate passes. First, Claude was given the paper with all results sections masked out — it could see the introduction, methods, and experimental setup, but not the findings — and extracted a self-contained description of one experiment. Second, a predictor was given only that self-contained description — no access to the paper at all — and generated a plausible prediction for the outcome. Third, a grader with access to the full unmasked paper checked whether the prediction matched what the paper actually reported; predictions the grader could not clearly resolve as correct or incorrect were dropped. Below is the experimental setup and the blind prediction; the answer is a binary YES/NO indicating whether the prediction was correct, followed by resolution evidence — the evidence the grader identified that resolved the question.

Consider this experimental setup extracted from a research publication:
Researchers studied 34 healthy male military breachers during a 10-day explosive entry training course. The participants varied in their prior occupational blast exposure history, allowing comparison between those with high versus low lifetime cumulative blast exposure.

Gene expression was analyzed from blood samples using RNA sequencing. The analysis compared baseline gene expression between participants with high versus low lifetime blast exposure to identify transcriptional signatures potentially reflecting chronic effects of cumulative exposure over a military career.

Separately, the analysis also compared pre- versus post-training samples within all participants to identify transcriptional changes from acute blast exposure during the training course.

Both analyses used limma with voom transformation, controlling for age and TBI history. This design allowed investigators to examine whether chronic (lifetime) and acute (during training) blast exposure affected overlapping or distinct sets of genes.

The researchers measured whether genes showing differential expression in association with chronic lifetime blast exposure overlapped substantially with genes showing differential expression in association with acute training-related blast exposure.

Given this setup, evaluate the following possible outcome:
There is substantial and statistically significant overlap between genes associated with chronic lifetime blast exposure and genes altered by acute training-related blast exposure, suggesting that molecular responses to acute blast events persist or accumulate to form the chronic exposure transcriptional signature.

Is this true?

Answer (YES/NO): NO